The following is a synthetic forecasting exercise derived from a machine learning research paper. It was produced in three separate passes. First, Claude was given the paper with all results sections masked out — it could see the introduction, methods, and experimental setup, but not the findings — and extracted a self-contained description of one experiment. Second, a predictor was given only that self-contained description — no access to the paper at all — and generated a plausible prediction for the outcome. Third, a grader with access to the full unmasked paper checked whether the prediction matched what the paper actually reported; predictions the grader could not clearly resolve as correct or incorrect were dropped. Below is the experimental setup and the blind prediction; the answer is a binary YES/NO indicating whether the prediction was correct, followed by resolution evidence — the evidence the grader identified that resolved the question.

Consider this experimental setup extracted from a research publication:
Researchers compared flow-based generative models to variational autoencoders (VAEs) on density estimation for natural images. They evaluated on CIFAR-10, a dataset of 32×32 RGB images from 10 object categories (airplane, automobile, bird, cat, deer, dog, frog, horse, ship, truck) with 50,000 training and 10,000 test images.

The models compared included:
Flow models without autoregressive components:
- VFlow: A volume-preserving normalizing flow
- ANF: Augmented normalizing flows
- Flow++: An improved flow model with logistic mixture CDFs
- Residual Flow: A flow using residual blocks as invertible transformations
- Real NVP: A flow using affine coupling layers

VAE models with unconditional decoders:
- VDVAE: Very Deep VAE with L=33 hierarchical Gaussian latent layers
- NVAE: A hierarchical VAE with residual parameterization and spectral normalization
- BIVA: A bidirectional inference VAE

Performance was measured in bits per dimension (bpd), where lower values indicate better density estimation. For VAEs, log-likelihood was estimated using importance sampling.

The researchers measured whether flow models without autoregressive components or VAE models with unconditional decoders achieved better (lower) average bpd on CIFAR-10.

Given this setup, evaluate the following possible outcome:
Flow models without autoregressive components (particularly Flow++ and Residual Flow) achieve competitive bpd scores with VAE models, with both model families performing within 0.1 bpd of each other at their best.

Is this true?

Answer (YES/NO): NO